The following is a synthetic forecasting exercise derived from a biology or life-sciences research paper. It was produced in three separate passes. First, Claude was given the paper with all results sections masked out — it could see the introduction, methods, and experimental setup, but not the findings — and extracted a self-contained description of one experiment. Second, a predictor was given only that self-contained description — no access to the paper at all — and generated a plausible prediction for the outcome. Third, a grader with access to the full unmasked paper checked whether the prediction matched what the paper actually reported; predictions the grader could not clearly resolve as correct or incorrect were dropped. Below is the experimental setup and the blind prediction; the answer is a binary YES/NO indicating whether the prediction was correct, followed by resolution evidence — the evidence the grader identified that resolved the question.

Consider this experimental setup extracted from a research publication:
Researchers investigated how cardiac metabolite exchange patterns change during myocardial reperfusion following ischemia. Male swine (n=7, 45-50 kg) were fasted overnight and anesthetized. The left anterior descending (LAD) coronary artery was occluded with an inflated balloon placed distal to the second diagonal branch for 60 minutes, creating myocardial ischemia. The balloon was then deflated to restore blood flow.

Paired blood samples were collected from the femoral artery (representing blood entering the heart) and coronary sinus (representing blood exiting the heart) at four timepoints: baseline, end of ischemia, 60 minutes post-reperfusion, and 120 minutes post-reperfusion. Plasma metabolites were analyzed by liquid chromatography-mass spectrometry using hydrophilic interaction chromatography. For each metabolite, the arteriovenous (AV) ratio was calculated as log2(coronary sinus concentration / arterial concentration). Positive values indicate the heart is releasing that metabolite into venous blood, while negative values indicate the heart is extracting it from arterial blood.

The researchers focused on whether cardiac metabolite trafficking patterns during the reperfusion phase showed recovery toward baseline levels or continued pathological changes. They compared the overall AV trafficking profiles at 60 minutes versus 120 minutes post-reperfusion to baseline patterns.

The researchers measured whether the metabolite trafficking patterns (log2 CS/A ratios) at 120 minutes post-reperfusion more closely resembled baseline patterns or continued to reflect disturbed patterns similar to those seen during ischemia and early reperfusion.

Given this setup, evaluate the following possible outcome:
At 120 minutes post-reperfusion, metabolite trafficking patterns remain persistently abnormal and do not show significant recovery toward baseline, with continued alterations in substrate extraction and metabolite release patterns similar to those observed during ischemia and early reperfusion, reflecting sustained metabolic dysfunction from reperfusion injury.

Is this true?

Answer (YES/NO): NO